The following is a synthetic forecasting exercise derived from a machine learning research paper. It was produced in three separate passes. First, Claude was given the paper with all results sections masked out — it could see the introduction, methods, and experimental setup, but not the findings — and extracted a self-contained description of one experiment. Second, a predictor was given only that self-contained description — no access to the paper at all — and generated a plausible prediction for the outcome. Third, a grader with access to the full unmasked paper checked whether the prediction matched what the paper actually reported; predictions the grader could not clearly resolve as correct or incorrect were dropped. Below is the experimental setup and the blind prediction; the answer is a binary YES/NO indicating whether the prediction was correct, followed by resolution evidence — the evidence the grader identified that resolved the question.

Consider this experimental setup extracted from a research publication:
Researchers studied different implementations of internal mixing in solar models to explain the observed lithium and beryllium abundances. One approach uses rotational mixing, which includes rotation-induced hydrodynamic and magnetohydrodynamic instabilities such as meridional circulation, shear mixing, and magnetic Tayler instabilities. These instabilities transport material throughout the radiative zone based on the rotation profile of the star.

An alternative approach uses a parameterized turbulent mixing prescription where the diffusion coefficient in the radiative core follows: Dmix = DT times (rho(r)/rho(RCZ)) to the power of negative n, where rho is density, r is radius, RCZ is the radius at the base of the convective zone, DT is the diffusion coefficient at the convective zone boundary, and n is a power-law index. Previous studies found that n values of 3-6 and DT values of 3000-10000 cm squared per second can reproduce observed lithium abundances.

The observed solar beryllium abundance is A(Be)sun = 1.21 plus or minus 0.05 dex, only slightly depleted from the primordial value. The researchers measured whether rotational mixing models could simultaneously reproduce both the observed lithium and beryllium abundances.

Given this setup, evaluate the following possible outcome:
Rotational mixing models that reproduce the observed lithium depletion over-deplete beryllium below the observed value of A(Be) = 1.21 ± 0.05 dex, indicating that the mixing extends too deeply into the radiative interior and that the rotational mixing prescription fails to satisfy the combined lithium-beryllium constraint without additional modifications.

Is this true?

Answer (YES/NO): YES